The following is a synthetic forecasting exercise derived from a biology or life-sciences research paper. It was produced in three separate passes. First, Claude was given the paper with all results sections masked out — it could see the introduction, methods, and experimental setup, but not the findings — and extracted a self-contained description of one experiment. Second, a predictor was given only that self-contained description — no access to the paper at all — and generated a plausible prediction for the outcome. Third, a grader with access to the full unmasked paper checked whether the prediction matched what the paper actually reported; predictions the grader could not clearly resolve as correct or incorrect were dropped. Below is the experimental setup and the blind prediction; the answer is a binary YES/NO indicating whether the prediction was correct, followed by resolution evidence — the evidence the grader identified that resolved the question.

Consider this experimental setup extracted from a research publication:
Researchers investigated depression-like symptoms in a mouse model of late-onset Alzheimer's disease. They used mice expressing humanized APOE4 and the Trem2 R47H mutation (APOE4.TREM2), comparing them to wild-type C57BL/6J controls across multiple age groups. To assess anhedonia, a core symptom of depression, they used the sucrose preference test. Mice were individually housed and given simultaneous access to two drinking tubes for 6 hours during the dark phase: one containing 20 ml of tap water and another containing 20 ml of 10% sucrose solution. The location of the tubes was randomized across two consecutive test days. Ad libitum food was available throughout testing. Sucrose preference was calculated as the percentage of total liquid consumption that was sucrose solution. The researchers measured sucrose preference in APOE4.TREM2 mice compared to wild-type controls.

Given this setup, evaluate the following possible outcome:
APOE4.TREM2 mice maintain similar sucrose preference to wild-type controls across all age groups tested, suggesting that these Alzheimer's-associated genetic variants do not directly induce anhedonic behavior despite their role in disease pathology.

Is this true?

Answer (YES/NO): YES